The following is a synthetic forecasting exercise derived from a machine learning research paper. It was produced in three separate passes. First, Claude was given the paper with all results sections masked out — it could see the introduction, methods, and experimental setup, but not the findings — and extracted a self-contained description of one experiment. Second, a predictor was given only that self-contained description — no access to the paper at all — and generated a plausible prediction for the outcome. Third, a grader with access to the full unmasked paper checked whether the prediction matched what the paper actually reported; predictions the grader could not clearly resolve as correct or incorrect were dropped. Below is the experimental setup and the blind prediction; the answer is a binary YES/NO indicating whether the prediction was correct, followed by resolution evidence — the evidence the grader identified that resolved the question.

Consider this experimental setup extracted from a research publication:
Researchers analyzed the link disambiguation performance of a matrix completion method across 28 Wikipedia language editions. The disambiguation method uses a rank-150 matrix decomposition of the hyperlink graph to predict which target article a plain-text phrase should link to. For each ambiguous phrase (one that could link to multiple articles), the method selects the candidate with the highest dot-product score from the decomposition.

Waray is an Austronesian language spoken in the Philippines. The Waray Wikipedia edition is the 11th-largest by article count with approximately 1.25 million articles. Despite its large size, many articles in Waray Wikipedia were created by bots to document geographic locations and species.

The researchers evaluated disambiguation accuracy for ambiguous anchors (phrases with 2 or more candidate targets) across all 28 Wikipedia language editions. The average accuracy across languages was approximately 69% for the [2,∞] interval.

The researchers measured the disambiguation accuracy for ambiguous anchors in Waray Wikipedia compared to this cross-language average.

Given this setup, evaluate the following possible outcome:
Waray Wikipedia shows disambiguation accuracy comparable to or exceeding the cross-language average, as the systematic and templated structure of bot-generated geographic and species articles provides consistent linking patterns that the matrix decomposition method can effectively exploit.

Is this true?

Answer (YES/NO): NO